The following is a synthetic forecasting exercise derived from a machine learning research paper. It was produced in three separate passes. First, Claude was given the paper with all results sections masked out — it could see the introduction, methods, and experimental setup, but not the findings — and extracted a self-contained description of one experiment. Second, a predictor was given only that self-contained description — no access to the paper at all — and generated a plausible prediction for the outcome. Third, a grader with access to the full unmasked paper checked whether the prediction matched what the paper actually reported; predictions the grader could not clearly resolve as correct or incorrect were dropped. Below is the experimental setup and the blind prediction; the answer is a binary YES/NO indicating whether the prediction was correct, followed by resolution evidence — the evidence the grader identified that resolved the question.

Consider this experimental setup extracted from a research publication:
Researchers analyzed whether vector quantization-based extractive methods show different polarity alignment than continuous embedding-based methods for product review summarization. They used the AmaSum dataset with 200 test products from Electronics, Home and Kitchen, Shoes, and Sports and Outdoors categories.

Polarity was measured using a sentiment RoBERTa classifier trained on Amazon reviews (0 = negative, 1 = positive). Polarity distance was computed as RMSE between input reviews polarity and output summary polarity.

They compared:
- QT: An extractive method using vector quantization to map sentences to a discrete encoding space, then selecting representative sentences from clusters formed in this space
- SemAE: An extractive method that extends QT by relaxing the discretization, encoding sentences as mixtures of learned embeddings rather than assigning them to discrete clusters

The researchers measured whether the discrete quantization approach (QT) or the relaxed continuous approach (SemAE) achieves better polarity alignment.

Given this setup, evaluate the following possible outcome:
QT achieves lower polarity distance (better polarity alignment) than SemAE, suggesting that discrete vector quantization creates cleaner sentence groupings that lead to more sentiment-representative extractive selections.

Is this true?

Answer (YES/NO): YES